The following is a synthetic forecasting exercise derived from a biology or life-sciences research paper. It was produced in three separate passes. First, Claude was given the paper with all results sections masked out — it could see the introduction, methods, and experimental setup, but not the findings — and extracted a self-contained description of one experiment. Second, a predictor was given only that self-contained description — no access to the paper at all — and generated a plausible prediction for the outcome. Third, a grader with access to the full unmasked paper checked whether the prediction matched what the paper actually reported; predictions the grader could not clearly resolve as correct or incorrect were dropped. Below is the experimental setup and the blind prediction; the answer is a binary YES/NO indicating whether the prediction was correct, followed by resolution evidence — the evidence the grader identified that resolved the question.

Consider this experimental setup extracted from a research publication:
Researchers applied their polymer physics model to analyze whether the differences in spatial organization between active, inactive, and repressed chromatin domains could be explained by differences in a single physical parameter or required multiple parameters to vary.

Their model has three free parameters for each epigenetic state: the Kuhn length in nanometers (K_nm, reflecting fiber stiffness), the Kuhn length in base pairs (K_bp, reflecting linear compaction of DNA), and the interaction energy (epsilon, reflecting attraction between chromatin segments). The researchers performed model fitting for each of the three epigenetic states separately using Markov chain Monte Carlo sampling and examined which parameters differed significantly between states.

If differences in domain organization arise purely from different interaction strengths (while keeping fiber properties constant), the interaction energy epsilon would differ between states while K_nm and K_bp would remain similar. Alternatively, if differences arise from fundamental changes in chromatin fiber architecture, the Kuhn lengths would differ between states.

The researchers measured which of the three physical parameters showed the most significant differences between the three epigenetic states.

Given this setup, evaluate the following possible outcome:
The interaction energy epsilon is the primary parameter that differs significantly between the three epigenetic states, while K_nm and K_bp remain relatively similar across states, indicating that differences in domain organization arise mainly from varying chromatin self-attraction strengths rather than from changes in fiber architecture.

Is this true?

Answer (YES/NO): NO